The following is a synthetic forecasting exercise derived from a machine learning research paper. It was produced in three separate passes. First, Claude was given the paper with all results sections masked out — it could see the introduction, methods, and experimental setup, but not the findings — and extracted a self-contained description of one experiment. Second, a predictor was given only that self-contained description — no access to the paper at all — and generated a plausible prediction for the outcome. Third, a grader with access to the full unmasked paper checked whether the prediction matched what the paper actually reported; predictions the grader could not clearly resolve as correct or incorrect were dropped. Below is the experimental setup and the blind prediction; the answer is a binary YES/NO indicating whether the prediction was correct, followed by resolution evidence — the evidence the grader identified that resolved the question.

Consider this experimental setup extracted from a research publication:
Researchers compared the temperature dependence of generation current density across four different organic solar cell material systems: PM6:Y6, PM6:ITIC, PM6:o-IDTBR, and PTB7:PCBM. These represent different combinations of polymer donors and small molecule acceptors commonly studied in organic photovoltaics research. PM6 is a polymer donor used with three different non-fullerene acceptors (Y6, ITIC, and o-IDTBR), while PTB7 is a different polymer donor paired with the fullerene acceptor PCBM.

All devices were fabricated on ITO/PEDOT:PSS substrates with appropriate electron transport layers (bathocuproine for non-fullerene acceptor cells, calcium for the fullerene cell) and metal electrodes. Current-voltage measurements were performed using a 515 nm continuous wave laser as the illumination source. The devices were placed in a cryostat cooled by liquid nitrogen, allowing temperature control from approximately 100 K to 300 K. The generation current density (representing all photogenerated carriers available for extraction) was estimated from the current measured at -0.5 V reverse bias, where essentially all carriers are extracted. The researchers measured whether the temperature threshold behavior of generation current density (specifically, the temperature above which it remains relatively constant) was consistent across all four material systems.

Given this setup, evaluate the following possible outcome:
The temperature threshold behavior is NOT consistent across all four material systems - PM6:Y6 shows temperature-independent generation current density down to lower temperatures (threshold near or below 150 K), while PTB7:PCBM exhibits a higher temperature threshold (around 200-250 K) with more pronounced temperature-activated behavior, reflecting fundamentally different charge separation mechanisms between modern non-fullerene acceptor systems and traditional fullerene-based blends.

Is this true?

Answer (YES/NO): NO